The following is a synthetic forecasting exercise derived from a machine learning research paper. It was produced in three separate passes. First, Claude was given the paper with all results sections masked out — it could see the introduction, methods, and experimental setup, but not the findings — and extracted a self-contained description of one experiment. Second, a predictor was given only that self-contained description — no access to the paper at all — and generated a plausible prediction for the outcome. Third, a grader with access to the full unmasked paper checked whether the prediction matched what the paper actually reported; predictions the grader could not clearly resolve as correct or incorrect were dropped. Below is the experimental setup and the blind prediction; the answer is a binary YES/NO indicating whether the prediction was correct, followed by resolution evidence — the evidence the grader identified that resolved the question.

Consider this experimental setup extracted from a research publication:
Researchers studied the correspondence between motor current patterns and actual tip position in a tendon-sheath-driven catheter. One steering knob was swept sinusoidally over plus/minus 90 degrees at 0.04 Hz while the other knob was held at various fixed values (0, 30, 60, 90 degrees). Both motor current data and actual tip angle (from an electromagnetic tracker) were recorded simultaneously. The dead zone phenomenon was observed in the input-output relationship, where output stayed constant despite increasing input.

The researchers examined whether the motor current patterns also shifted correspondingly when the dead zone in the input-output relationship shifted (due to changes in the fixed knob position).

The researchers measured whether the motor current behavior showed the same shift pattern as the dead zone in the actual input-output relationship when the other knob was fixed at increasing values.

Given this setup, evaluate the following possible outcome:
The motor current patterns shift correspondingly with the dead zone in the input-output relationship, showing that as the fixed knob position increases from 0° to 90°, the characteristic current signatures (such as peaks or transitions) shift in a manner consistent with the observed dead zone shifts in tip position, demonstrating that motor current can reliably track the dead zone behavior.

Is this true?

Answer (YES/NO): YES